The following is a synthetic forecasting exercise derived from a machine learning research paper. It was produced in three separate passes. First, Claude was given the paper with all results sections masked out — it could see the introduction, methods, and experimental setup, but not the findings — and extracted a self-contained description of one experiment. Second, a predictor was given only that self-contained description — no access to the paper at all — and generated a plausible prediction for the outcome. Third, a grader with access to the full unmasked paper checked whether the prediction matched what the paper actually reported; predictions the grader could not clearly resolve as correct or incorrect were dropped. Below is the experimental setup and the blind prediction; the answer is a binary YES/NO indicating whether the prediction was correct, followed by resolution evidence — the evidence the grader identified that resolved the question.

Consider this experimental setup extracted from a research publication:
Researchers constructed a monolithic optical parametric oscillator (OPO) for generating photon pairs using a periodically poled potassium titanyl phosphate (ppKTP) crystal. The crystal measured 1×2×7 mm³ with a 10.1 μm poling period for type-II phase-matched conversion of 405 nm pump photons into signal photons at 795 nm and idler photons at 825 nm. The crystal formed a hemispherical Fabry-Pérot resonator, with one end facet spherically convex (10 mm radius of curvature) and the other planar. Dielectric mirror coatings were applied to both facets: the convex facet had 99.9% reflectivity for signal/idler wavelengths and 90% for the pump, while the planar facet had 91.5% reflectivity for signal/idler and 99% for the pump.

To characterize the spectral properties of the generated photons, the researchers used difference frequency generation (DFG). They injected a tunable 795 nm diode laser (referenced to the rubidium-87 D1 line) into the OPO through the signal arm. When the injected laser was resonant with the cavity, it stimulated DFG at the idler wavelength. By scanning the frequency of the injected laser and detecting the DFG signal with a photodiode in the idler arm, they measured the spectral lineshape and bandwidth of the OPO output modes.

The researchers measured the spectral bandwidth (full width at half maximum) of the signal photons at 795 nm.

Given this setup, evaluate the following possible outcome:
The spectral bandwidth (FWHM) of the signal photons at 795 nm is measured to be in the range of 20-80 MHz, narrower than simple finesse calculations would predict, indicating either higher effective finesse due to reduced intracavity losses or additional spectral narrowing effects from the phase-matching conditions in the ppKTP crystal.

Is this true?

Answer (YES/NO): NO